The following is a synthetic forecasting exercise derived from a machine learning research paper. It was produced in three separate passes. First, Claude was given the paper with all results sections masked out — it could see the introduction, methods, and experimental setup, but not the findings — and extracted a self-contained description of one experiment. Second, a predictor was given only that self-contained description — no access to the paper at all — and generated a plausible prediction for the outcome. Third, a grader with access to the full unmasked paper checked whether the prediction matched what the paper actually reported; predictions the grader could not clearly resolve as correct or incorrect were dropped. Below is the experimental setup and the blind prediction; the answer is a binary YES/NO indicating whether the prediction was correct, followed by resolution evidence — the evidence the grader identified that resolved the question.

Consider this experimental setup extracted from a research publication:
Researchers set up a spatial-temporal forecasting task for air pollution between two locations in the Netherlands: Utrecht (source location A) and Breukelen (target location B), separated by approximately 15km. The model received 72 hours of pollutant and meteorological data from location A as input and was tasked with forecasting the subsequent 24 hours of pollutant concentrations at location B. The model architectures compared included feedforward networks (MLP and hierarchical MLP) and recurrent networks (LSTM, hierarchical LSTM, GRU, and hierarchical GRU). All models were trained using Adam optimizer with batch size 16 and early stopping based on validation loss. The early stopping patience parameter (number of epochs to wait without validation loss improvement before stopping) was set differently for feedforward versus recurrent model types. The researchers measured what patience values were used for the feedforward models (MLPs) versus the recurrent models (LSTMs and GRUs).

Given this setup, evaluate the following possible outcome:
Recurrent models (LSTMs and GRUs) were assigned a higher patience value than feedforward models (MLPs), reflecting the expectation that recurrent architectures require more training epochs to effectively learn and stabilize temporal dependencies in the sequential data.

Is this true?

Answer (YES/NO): YES